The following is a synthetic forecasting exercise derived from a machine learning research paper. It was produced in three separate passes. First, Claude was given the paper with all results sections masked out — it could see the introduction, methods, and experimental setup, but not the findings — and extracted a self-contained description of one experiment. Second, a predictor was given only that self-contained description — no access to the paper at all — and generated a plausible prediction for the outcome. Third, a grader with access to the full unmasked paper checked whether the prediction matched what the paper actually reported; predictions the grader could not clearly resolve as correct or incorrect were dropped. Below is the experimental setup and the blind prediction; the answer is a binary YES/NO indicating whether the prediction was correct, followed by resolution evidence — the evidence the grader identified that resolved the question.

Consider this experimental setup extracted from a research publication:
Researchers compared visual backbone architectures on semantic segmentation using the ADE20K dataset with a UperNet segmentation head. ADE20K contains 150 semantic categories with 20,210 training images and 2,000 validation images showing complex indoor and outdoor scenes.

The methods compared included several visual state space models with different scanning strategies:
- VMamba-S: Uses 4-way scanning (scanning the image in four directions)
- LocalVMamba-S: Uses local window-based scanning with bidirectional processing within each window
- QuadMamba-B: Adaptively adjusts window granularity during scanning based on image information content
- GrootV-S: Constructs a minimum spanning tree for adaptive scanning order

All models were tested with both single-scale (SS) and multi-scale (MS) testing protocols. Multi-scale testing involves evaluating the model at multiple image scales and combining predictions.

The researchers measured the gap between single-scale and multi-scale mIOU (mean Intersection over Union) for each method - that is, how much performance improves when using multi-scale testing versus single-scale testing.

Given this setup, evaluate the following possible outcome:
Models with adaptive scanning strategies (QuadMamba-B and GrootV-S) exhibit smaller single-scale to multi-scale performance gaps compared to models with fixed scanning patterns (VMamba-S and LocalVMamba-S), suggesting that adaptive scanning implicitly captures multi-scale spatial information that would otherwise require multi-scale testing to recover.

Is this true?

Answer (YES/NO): NO